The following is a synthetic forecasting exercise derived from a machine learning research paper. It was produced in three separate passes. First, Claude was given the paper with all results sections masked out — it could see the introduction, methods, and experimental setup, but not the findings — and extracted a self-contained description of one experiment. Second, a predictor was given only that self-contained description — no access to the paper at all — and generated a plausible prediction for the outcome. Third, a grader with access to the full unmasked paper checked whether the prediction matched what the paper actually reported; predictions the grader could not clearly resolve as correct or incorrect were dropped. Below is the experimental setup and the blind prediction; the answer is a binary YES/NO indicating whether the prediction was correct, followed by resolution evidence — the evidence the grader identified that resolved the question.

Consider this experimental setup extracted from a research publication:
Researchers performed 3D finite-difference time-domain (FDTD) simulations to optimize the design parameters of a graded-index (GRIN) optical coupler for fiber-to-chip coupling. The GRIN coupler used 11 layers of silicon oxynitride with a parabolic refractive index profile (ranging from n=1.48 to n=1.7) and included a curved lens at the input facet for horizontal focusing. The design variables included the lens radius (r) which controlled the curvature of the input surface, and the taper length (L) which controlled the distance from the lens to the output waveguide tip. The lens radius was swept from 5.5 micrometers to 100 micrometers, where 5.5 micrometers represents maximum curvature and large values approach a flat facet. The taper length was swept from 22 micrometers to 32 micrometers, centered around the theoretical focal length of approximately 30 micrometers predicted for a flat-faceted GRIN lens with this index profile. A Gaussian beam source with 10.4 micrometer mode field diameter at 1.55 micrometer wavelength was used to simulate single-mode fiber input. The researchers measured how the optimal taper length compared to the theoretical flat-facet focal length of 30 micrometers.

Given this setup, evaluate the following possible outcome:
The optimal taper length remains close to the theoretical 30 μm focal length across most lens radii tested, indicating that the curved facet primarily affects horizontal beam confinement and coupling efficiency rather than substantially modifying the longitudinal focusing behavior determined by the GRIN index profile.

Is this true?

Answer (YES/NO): NO